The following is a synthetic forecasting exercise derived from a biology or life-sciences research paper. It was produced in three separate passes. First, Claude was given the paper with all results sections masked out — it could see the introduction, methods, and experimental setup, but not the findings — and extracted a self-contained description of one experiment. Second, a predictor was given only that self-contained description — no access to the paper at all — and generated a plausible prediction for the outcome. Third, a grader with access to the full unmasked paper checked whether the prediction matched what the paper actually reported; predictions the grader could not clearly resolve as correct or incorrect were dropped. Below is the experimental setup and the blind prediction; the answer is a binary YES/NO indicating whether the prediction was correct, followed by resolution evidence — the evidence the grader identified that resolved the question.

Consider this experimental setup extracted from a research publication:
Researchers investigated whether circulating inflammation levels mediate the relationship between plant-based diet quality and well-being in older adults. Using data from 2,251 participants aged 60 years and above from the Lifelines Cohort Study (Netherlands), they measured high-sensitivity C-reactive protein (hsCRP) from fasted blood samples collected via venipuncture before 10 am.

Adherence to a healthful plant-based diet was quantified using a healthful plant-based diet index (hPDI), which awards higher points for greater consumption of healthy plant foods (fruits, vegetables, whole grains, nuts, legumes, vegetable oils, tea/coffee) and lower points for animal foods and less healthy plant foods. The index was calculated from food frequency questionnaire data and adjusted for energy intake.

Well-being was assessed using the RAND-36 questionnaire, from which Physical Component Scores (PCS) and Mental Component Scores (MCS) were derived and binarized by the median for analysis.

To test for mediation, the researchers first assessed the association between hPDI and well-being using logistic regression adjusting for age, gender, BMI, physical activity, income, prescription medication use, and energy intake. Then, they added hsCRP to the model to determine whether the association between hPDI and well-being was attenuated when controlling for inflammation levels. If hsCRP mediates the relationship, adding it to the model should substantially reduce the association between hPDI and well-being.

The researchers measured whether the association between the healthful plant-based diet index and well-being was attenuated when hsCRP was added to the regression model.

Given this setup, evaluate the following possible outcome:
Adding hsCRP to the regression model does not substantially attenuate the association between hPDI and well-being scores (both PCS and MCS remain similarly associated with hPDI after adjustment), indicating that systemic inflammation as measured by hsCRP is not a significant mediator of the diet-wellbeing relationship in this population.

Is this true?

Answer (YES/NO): YES